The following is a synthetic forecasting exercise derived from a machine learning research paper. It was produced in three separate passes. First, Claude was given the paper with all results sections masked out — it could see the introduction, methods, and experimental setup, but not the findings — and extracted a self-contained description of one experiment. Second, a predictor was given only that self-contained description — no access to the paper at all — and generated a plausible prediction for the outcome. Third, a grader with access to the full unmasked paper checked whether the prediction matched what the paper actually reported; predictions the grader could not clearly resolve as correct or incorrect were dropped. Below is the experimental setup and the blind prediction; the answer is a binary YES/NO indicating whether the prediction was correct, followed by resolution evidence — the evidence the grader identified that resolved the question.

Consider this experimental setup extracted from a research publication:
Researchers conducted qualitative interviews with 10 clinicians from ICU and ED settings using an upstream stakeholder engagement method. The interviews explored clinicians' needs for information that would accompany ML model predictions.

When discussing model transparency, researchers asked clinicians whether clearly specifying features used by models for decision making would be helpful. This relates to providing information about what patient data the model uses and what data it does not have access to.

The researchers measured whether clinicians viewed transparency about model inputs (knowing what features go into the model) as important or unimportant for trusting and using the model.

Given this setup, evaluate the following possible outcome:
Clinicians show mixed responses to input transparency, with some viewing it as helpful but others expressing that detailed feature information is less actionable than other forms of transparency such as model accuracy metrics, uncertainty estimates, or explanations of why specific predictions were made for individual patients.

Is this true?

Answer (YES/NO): NO